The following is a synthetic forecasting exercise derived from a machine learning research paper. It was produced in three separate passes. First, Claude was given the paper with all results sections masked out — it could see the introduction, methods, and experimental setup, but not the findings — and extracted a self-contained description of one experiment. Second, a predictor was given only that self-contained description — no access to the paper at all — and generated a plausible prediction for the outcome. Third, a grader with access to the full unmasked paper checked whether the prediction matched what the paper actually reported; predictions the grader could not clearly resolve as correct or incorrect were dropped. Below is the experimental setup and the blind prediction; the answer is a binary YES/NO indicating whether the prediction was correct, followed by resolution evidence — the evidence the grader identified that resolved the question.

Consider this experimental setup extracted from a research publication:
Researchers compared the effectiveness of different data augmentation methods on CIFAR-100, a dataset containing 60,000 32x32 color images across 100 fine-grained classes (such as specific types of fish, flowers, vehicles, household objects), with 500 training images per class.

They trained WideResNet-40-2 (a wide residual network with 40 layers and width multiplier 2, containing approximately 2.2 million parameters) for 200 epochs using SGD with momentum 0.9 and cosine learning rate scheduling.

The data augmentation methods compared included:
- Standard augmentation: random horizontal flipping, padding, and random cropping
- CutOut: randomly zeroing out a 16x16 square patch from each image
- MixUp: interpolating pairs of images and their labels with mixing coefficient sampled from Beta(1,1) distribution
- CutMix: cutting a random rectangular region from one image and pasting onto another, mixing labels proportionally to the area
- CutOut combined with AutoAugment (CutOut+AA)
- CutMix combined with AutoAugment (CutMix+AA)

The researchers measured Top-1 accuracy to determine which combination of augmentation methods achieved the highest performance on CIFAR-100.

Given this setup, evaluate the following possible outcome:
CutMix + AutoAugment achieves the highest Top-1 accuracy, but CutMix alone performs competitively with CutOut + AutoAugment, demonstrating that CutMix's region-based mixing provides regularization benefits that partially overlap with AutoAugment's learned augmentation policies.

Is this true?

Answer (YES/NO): YES